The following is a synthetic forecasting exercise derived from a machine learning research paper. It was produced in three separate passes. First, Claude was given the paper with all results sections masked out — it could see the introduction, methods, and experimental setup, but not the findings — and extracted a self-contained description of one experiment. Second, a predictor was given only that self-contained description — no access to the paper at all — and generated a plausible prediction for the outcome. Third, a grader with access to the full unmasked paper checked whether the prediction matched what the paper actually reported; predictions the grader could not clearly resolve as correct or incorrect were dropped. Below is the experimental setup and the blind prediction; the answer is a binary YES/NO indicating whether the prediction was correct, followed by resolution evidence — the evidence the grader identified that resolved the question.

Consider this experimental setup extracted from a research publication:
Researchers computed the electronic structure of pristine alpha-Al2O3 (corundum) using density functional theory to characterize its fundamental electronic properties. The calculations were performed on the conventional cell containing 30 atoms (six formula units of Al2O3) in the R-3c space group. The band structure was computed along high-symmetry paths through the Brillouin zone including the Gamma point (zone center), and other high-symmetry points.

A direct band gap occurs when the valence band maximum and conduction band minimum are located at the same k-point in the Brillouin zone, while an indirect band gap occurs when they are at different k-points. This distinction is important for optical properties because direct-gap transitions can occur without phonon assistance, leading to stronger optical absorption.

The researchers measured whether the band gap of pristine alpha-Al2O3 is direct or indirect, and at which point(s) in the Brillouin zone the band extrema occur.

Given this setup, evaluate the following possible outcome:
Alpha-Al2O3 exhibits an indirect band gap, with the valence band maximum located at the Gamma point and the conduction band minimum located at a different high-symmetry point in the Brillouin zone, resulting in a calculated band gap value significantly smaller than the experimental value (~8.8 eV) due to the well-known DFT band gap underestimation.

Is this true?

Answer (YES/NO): NO